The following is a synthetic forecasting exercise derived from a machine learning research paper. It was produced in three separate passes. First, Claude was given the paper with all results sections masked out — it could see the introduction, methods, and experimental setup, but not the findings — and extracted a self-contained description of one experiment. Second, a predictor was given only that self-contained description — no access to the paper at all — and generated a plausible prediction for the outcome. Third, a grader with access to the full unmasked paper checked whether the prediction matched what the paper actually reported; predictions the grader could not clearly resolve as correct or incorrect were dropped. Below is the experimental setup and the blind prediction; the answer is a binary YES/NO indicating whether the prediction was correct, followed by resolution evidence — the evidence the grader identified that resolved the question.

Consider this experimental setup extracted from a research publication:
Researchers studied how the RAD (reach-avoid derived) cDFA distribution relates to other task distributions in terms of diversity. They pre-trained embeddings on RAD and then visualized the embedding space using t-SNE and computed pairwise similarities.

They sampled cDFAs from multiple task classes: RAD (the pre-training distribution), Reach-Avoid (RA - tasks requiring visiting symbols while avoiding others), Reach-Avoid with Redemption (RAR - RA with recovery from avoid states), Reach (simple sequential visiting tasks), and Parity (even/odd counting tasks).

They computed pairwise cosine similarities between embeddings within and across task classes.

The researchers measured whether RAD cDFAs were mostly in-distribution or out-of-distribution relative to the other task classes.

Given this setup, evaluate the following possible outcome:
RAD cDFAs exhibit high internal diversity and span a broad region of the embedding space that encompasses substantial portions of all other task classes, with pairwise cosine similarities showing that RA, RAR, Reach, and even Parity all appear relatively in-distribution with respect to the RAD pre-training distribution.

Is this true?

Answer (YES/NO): NO